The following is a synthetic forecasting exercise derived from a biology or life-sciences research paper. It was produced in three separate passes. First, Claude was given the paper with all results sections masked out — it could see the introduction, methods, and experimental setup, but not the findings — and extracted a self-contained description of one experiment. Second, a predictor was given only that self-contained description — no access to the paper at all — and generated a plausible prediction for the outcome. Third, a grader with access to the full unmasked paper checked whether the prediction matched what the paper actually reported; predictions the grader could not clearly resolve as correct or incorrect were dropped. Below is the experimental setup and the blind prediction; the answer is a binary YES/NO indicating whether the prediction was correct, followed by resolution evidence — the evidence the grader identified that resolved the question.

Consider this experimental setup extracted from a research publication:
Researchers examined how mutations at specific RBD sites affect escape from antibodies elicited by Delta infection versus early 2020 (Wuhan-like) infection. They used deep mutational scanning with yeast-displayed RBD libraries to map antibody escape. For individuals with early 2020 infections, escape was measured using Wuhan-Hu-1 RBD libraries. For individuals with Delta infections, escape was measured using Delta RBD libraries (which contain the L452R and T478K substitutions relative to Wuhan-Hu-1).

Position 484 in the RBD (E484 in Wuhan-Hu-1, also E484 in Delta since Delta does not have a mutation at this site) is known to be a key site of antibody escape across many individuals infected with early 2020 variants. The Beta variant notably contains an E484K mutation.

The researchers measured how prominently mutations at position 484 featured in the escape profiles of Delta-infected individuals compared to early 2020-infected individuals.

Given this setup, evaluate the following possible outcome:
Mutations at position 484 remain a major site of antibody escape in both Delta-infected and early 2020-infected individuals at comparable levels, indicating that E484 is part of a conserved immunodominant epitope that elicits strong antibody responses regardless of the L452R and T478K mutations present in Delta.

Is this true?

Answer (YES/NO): YES